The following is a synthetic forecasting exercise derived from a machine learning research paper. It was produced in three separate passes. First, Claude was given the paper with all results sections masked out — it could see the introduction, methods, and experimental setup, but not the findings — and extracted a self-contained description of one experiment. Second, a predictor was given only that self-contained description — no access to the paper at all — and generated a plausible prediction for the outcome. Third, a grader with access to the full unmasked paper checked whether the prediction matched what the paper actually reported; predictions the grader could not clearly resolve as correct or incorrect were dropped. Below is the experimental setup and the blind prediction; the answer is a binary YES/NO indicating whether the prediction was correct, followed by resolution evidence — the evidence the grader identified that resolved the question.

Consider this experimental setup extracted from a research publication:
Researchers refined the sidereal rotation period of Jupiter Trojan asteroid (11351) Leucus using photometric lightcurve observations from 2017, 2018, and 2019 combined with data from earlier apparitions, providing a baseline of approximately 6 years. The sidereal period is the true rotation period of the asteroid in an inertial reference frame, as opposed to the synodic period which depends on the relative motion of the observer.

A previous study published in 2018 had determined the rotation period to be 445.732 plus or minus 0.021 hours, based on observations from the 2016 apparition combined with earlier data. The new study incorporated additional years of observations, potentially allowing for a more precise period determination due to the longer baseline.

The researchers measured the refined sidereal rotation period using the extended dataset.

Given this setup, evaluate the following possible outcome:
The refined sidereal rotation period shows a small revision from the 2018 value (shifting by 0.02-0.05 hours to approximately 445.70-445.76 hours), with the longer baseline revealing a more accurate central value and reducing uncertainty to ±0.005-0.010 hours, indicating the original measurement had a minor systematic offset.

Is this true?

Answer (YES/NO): NO